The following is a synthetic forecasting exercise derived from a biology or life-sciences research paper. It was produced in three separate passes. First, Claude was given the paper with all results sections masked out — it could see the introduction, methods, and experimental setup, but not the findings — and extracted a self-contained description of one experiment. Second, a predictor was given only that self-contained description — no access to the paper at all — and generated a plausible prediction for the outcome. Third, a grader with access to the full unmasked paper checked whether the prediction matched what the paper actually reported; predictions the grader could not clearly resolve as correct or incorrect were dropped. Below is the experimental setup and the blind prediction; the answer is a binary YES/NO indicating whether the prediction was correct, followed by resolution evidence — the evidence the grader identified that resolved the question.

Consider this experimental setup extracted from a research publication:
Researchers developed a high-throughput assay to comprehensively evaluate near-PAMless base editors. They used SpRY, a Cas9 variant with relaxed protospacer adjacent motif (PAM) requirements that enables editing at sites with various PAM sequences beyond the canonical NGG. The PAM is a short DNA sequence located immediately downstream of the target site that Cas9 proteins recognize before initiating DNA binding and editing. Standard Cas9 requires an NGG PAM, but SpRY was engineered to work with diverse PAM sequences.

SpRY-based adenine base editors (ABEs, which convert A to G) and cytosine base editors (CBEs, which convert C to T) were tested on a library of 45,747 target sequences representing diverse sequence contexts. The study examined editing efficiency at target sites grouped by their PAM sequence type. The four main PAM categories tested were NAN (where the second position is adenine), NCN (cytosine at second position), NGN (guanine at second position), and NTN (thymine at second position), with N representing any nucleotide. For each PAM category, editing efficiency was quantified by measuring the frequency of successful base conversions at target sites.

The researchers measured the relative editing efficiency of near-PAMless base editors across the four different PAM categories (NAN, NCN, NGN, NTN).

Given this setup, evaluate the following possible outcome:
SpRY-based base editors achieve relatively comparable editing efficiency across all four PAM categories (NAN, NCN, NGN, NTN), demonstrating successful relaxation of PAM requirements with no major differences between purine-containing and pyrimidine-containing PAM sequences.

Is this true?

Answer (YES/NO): NO